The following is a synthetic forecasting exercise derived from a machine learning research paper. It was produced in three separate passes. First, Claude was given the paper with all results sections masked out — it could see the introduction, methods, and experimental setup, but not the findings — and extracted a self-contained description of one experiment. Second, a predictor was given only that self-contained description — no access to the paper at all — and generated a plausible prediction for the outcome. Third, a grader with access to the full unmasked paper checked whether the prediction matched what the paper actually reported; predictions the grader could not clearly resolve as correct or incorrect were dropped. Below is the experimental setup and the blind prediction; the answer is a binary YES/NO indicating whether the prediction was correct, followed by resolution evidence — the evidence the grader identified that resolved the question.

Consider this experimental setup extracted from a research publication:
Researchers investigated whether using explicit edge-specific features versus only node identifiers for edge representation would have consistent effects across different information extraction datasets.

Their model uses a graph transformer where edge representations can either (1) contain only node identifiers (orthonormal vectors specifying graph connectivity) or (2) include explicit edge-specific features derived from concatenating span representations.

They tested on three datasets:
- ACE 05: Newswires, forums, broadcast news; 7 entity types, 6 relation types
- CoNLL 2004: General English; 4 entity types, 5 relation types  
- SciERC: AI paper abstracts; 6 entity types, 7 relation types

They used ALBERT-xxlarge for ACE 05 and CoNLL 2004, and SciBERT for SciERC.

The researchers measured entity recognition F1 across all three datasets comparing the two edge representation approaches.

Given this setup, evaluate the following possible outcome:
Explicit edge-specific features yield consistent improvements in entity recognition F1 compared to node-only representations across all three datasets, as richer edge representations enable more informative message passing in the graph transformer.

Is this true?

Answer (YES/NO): NO